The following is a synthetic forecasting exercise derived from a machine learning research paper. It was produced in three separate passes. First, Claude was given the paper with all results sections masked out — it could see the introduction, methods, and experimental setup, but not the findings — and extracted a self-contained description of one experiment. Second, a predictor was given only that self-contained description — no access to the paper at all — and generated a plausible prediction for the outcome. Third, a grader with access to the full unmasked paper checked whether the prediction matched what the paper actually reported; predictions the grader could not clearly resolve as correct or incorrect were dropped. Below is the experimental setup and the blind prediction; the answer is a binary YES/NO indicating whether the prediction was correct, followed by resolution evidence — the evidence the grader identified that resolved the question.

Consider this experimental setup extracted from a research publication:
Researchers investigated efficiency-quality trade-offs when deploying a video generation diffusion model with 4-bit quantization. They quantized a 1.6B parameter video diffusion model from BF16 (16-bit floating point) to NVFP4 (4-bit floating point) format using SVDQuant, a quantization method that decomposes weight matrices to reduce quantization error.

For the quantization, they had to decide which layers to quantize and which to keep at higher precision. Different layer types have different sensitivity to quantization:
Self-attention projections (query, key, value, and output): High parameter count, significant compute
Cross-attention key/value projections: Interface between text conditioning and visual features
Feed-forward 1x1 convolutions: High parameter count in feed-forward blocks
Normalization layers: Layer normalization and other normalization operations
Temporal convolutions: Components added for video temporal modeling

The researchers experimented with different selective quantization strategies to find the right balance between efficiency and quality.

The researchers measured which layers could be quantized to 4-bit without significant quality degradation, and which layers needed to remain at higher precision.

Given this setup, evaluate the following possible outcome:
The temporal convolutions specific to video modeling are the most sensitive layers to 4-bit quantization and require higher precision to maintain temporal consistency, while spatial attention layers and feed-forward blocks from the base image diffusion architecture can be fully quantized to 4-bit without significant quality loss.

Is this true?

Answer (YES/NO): NO